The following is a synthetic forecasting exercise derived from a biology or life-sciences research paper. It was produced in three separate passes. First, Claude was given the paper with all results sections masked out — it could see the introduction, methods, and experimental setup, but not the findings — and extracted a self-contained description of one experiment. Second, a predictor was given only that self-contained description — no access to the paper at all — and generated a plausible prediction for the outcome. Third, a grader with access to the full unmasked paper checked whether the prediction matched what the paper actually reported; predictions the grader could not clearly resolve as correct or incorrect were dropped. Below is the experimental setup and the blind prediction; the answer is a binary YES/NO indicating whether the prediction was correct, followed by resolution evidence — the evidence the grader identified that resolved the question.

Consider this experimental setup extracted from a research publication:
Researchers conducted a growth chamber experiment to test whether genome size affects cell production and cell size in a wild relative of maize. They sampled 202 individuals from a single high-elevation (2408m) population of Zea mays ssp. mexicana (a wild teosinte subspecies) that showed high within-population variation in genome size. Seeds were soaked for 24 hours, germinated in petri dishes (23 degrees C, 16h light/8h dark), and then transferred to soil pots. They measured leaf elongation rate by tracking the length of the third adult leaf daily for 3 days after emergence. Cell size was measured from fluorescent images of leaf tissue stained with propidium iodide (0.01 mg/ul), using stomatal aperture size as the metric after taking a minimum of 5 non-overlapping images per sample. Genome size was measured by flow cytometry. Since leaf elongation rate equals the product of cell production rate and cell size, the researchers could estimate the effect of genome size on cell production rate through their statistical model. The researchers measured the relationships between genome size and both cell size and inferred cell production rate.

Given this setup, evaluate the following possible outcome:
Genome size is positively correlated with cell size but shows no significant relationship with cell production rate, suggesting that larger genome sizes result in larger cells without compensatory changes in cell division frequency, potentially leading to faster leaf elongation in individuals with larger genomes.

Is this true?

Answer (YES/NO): NO